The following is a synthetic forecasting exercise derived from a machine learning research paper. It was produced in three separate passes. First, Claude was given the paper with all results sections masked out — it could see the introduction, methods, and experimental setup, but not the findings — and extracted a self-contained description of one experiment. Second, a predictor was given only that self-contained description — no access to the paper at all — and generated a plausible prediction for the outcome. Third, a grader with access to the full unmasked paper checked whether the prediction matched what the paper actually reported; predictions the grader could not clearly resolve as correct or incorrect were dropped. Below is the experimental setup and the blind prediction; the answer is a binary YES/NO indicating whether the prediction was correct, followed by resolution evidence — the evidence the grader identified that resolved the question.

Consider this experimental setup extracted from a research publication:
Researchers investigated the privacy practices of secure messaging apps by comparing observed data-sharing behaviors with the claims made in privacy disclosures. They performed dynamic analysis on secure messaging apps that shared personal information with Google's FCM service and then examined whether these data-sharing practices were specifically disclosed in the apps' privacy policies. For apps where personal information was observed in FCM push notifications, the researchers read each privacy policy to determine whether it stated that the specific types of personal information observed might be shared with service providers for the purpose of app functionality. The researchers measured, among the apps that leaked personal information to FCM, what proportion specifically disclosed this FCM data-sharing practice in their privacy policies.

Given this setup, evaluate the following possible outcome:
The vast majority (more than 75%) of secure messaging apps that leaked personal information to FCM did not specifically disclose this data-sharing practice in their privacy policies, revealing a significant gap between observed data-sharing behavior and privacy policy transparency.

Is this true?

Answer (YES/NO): YES